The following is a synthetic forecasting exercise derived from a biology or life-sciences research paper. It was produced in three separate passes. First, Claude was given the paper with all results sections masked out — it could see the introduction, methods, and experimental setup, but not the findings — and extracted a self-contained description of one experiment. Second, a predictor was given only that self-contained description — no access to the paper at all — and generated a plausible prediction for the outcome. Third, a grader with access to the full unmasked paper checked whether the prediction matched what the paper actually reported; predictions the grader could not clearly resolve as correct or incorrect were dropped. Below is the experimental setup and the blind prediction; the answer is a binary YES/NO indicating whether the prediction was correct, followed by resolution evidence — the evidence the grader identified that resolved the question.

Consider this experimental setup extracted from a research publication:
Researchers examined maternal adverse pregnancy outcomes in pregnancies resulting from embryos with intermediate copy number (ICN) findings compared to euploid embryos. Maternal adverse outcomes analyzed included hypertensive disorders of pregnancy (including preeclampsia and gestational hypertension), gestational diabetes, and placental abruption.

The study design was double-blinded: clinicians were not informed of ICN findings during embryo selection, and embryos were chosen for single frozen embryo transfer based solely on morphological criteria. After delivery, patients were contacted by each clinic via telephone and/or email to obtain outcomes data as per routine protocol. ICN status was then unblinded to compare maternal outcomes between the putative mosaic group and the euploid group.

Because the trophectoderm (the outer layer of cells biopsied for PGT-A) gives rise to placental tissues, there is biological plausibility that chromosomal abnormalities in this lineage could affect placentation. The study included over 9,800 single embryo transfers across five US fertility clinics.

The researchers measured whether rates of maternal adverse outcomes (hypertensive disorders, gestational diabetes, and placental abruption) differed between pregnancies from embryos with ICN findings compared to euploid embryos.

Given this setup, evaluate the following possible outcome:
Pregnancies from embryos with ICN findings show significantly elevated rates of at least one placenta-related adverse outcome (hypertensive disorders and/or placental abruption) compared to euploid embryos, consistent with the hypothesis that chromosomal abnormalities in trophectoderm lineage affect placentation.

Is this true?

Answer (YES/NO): NO